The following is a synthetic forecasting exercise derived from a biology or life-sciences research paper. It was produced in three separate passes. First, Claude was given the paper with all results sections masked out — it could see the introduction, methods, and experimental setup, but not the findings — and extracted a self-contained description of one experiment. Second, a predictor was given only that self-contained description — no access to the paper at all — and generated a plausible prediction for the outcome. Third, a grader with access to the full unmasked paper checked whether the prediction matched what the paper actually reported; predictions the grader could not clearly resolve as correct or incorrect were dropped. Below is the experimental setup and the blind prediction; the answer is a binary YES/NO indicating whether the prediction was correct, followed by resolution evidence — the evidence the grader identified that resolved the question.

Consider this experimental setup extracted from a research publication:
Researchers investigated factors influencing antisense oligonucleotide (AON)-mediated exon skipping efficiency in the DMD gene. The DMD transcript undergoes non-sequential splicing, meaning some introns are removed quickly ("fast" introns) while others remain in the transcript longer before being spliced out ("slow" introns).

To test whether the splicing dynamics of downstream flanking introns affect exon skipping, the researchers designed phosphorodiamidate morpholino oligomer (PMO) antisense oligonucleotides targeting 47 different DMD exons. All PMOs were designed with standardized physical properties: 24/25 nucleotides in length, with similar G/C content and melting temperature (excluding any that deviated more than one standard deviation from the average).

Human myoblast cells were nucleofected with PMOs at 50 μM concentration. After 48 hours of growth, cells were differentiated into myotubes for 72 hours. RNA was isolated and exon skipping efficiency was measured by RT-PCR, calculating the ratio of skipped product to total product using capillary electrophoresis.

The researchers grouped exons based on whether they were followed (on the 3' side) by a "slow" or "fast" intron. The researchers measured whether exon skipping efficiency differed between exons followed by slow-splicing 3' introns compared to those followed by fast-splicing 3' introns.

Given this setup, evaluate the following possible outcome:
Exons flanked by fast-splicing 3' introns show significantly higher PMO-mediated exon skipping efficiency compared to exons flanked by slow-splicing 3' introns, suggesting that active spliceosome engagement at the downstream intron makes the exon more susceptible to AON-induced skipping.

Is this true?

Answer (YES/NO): NO